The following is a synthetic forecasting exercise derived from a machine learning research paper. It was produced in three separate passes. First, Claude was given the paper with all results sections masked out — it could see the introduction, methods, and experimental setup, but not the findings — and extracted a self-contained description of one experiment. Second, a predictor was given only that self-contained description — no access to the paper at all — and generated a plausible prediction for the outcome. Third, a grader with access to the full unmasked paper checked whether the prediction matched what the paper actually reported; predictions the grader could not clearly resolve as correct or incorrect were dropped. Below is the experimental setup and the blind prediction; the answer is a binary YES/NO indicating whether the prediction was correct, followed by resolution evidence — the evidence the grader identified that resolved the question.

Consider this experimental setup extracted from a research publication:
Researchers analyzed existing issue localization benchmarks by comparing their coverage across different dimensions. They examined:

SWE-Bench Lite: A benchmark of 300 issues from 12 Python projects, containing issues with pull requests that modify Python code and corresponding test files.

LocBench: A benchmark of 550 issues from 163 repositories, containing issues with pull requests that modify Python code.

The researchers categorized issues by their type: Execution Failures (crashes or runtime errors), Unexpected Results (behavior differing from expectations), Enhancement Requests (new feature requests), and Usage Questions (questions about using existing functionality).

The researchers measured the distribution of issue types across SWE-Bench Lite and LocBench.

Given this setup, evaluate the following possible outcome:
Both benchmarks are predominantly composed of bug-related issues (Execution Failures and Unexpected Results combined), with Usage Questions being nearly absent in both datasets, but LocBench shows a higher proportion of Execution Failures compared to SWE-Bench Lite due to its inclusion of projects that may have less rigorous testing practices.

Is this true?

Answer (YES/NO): NO